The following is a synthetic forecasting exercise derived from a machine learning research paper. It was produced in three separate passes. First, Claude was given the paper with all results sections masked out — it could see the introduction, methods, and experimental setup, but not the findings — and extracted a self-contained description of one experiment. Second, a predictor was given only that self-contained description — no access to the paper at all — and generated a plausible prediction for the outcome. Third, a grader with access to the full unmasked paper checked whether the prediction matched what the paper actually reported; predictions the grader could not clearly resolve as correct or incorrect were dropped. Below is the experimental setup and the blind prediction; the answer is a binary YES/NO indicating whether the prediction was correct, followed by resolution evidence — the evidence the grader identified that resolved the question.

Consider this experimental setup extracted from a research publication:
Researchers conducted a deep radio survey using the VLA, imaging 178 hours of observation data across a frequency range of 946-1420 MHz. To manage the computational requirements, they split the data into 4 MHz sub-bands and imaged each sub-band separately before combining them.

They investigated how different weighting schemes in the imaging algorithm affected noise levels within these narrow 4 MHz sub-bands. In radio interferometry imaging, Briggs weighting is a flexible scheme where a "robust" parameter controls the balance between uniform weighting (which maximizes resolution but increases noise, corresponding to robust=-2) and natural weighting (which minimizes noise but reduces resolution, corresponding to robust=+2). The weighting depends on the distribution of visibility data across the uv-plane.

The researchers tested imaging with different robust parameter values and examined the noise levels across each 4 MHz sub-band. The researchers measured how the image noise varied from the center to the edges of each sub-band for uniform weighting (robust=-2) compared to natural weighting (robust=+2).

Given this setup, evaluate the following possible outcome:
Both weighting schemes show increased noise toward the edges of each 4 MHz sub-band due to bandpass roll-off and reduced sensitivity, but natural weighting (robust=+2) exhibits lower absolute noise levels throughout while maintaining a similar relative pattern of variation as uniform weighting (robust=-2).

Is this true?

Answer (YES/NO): NO